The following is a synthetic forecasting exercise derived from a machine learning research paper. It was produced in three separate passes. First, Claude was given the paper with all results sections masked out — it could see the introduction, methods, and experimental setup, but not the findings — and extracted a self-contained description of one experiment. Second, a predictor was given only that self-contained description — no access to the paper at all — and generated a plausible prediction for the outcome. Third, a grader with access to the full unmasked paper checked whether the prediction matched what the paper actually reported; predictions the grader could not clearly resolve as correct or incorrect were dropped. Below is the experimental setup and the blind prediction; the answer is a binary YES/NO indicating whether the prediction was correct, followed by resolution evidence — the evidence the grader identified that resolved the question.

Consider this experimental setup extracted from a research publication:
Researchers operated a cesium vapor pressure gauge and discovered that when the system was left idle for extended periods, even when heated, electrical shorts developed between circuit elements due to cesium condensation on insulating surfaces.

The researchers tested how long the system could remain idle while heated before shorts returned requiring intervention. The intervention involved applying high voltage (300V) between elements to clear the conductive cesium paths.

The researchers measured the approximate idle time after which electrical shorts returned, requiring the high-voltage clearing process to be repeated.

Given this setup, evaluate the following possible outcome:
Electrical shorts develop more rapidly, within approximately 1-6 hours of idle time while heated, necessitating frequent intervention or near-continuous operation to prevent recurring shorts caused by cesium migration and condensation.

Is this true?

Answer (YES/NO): YES